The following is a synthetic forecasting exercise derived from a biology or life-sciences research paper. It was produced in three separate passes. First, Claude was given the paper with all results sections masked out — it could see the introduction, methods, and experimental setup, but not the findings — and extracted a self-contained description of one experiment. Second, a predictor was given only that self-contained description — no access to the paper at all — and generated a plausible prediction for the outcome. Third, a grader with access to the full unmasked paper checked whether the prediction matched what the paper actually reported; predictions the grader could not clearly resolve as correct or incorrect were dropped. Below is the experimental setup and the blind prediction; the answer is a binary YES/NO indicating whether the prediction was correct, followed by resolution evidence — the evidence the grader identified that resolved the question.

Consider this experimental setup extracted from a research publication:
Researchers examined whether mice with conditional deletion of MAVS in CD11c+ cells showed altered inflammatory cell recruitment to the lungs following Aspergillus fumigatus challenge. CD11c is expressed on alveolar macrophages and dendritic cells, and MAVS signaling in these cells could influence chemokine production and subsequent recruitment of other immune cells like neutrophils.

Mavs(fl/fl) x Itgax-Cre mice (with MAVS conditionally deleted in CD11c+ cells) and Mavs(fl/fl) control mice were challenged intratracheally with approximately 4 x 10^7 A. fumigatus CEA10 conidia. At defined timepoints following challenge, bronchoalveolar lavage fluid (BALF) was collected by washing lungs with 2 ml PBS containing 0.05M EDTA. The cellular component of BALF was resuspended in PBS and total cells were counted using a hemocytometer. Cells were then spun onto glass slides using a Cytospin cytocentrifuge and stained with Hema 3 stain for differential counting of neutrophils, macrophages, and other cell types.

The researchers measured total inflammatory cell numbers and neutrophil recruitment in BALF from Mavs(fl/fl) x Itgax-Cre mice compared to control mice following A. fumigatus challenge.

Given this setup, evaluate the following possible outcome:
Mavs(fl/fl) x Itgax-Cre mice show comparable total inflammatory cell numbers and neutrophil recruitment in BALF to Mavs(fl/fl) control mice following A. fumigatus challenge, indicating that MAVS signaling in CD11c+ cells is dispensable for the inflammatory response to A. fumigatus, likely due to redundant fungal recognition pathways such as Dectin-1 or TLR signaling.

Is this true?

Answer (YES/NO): NO